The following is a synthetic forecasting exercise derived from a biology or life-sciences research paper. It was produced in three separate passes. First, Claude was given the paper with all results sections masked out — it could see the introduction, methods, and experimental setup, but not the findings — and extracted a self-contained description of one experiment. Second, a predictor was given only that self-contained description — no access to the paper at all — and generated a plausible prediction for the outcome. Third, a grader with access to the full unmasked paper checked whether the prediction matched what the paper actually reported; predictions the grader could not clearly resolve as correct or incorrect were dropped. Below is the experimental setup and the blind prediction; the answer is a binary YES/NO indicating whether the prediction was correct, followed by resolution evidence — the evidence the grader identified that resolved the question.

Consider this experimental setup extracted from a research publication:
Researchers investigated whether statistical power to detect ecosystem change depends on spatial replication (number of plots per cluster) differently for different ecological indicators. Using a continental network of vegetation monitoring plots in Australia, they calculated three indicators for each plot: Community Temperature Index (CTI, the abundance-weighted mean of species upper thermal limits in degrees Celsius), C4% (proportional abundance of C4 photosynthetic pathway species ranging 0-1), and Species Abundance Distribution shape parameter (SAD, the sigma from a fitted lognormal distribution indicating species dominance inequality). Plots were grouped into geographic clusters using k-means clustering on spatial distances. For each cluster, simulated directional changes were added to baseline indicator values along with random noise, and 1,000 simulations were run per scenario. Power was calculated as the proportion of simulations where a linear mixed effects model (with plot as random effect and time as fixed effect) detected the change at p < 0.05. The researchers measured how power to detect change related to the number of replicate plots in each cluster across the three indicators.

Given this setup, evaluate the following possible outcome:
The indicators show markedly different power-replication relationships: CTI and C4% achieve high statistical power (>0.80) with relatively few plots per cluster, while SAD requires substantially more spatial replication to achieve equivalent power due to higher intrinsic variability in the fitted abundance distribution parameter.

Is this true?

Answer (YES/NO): NO